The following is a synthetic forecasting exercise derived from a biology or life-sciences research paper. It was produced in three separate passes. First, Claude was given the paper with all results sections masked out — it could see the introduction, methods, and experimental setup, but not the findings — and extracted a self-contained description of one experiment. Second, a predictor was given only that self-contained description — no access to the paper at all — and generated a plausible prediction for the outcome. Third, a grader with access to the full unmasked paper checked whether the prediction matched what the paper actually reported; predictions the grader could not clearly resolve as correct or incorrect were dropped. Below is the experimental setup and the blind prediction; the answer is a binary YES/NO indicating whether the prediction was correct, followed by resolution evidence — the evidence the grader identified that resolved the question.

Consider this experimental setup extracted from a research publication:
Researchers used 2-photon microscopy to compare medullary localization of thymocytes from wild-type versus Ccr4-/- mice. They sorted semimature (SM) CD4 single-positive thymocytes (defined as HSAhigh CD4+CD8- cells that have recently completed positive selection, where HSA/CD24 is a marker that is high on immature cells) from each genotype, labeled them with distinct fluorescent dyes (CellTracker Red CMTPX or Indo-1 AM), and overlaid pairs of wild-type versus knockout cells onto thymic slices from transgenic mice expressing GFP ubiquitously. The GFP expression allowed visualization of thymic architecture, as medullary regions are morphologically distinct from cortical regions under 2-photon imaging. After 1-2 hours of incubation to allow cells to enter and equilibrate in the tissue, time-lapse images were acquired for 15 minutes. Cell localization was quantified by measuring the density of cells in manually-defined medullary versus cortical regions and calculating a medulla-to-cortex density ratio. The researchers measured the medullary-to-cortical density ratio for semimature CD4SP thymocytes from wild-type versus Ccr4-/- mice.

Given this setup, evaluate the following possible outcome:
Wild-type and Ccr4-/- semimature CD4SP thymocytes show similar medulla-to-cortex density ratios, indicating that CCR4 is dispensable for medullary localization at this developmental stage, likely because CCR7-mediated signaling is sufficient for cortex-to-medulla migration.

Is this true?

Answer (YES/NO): NO